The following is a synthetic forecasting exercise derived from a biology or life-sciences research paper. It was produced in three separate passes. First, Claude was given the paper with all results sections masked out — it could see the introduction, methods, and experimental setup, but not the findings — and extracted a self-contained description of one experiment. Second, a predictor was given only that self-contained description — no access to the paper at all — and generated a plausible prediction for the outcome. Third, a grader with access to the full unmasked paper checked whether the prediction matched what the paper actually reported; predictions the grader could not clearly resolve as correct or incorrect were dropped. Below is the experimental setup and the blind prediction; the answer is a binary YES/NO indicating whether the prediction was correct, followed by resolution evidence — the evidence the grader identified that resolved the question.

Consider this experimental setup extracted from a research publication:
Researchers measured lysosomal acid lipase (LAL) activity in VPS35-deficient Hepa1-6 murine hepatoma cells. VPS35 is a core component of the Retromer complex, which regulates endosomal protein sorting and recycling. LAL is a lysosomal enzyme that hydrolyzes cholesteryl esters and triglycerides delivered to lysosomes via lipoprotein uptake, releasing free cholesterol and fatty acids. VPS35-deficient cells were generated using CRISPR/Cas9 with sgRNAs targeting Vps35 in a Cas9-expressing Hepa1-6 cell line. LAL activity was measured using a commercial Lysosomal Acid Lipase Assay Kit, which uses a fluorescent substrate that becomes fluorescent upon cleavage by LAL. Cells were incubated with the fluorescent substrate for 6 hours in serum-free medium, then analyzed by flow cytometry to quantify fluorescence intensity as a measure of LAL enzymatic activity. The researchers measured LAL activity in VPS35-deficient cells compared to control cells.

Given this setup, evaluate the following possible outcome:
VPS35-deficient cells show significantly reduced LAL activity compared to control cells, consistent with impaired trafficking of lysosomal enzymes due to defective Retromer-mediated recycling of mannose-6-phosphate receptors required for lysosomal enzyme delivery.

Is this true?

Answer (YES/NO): YES